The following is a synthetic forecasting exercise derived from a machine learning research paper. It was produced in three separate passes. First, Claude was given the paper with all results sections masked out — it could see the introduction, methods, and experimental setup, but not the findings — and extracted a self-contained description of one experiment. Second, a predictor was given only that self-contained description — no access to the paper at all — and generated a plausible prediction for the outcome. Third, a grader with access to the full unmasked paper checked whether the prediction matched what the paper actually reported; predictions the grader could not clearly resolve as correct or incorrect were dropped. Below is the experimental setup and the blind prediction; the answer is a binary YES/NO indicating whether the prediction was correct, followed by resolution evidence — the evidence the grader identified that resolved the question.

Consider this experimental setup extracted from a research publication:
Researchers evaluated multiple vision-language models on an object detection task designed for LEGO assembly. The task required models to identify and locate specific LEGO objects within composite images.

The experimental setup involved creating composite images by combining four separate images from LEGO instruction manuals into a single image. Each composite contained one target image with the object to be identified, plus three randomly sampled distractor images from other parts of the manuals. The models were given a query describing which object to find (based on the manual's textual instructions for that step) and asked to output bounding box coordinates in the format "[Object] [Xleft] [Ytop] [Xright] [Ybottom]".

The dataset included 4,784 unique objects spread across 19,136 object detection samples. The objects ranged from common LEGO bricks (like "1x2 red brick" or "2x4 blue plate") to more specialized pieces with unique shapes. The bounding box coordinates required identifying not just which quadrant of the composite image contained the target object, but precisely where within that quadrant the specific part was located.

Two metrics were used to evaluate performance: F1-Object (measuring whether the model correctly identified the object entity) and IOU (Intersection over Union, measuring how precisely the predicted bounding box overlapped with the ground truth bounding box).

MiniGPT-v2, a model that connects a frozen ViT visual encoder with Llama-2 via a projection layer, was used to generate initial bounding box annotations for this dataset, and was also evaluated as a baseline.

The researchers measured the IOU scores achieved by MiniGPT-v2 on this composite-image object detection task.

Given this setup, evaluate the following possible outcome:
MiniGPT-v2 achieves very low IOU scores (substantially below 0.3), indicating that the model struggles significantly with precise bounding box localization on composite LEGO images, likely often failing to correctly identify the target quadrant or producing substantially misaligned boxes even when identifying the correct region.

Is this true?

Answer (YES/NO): NO